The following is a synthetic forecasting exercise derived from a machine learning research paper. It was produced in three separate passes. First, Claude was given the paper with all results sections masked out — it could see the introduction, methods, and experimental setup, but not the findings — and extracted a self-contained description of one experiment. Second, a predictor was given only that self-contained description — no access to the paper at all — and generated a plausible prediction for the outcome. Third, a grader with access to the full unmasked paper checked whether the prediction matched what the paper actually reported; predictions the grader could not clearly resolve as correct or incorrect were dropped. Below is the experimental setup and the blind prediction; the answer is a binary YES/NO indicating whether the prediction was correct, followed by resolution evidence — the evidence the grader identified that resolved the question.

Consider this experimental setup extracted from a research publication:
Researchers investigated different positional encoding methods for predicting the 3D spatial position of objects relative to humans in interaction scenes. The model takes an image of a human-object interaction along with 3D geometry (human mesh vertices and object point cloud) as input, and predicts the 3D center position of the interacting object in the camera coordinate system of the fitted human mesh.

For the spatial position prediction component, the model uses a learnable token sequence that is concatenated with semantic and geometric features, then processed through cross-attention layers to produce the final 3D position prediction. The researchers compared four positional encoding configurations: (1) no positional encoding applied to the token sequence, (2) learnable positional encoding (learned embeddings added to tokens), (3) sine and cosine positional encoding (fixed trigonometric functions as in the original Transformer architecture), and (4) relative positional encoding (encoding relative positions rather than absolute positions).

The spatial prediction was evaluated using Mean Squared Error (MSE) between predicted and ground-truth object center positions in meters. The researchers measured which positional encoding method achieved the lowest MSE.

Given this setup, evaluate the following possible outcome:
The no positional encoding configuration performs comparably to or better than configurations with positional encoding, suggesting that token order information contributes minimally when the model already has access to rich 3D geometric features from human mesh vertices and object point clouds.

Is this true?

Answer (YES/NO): NO